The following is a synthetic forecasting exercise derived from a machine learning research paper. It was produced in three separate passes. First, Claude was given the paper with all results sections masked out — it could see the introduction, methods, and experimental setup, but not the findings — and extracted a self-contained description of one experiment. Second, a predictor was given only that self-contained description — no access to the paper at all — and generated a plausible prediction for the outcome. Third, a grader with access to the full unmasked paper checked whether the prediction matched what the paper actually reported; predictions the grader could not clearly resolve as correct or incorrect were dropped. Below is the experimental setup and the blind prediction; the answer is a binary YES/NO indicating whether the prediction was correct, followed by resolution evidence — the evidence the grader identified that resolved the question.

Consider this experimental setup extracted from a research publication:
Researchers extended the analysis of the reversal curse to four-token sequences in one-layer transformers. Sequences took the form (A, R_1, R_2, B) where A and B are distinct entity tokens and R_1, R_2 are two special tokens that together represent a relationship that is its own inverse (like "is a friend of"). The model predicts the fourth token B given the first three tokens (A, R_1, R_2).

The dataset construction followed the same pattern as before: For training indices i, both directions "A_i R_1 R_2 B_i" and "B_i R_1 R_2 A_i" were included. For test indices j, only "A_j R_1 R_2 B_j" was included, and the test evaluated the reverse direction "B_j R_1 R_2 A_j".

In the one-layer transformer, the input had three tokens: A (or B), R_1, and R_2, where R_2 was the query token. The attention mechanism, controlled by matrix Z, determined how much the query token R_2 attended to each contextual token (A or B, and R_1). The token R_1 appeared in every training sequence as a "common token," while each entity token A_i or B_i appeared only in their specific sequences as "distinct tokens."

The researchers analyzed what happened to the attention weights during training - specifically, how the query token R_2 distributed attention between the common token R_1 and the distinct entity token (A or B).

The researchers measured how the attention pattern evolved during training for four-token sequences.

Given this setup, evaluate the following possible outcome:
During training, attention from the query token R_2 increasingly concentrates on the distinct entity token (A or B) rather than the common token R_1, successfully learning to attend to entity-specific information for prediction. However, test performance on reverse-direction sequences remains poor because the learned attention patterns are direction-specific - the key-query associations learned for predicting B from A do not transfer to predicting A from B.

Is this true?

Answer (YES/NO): NO